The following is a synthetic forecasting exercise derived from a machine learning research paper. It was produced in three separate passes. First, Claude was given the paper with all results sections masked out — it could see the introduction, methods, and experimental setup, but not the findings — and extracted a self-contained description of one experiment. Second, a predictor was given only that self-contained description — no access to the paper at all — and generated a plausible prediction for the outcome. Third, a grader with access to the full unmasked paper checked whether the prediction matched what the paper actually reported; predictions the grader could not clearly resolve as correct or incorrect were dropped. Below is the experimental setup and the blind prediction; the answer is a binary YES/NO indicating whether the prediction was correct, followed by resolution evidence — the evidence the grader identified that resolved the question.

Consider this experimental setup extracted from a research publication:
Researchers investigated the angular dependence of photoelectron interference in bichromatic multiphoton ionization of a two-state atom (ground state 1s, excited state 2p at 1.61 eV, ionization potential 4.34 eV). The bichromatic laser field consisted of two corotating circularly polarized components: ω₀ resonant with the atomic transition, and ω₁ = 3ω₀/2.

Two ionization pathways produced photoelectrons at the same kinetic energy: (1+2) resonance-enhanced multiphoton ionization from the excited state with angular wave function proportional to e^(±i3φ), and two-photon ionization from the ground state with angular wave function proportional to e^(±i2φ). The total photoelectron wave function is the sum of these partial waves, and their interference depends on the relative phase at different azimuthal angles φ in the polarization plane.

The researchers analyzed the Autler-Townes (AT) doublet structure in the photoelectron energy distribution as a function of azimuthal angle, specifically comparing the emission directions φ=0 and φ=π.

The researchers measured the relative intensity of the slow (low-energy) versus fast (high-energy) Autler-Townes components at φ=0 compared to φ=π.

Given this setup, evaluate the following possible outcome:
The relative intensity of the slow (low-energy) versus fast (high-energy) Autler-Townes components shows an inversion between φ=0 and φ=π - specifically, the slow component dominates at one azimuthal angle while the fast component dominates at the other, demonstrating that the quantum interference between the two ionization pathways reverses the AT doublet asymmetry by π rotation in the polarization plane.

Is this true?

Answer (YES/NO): YES